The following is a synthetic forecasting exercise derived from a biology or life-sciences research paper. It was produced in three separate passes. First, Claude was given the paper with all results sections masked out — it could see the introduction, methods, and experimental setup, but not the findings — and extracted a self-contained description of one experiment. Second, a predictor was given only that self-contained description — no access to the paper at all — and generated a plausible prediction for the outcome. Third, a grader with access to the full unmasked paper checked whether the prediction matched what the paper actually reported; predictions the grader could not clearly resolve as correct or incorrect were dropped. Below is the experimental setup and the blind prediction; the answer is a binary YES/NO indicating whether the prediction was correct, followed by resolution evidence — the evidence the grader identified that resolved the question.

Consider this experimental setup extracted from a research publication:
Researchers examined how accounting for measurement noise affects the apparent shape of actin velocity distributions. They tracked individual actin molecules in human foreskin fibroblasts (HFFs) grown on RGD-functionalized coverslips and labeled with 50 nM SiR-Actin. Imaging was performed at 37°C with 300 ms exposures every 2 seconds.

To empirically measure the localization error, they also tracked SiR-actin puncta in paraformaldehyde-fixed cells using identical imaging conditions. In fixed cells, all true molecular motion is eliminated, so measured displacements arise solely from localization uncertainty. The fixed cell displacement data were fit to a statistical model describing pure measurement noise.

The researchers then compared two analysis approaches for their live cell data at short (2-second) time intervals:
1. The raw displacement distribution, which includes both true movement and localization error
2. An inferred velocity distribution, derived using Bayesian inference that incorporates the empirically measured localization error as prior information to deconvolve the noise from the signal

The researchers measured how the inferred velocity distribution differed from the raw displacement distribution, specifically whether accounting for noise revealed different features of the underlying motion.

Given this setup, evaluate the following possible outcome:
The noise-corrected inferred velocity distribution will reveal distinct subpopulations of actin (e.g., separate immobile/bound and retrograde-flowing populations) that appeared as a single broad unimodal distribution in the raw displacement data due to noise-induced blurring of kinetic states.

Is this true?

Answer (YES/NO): NO